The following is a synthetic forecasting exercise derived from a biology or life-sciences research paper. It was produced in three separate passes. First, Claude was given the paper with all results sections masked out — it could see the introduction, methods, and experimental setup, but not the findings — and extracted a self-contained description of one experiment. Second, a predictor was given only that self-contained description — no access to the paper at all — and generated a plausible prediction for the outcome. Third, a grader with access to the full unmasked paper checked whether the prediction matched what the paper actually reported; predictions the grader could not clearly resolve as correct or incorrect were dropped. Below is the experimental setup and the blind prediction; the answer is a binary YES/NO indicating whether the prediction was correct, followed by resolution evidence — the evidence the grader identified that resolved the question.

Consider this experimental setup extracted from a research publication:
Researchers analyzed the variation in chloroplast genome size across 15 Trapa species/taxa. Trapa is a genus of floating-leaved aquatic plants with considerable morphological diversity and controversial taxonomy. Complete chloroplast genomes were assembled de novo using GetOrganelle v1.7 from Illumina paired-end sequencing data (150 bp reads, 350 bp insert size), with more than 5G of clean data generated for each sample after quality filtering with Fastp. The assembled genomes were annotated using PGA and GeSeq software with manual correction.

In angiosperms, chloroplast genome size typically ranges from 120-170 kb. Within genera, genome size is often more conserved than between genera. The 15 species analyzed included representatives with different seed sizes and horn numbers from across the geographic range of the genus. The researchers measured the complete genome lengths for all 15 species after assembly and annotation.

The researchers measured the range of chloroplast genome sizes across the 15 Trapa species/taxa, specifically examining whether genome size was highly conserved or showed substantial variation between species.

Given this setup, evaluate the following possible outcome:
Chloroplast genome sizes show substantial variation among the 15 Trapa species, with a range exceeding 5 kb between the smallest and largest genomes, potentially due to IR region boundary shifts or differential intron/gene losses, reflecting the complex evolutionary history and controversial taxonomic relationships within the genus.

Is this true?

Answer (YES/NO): NO